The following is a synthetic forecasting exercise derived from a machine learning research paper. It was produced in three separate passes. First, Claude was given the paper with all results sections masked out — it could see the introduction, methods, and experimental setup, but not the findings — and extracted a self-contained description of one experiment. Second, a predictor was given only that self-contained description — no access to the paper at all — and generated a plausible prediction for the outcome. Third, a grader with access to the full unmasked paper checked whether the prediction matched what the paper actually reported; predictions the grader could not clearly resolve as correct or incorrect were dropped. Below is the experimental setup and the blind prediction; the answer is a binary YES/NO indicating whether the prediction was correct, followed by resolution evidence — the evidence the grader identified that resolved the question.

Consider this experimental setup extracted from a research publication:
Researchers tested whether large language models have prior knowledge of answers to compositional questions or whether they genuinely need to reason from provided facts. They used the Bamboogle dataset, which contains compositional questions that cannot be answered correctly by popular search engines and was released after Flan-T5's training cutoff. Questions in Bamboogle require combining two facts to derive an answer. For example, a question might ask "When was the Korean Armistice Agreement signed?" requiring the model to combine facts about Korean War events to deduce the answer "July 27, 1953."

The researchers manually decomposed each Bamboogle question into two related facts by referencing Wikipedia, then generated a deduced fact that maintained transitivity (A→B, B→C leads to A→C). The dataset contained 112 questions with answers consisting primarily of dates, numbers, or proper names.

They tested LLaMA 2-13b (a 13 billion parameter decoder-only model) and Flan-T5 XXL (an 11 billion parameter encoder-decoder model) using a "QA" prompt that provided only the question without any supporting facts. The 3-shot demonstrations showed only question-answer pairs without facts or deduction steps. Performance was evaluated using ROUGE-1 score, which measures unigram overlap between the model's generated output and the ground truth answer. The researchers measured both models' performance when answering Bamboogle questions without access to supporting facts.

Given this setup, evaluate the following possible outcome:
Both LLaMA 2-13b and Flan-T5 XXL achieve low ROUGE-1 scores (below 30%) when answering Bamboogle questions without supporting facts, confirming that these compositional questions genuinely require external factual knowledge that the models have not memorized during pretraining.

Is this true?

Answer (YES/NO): YES